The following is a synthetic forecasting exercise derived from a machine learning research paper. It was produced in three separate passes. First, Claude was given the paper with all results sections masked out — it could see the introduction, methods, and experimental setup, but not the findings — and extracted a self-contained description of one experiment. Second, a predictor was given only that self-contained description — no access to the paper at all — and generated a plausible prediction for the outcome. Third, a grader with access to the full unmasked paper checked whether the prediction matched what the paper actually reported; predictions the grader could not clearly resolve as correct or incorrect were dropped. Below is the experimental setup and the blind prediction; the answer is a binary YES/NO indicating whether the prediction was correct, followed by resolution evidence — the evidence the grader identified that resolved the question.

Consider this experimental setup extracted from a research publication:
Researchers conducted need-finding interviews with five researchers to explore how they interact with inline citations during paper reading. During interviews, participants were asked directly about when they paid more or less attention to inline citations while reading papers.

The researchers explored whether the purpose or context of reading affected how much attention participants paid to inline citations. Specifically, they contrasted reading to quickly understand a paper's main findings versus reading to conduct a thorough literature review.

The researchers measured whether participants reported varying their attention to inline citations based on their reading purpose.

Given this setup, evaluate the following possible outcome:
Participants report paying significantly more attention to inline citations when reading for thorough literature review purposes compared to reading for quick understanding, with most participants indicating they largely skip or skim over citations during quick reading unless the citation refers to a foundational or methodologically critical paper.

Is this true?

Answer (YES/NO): NO